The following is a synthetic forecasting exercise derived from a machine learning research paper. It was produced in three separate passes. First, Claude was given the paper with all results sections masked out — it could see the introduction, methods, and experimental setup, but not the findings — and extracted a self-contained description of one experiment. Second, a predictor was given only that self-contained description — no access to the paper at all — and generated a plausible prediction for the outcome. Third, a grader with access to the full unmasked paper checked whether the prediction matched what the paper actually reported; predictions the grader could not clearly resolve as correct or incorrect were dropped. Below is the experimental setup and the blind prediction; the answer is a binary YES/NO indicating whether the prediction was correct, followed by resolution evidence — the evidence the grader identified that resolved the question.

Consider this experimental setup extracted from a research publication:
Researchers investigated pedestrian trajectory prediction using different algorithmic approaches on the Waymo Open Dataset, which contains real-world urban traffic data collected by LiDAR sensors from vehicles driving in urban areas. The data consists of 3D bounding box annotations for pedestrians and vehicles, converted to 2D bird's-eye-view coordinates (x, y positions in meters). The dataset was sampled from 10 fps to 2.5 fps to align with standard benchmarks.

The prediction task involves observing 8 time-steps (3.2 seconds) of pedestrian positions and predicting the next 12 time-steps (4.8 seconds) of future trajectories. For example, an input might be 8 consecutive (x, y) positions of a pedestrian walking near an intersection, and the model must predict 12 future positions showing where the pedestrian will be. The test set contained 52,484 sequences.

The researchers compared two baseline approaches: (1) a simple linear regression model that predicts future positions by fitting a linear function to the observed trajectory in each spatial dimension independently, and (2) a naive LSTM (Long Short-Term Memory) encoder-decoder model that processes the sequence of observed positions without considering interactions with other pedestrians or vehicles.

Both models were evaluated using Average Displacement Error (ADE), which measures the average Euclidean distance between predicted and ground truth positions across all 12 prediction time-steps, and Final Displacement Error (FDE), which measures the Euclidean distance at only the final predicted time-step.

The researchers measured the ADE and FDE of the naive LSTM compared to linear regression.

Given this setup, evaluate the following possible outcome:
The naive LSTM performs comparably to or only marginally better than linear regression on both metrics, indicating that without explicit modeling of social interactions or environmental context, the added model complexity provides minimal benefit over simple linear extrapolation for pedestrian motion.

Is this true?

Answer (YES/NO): YES